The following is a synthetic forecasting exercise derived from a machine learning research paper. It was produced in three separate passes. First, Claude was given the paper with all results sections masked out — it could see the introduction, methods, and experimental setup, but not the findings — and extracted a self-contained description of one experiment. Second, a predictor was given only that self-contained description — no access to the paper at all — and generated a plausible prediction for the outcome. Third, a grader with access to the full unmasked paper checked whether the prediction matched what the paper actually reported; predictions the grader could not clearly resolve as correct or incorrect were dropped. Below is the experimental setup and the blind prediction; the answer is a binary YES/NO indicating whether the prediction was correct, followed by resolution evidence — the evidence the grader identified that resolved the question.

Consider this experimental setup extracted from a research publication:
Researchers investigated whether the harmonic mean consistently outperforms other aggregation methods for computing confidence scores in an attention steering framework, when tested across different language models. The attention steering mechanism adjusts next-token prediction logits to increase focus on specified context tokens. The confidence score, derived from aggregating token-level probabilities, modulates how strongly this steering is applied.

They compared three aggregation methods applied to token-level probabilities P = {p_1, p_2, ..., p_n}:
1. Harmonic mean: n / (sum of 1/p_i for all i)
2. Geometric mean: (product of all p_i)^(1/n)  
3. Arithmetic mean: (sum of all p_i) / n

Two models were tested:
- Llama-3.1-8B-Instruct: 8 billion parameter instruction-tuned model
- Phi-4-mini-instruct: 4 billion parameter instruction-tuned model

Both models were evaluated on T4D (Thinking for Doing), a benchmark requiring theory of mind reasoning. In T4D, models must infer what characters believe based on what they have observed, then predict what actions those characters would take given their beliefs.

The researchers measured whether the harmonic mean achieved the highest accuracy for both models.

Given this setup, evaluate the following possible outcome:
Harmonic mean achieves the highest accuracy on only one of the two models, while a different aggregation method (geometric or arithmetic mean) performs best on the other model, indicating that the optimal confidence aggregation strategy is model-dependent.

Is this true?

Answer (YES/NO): NO